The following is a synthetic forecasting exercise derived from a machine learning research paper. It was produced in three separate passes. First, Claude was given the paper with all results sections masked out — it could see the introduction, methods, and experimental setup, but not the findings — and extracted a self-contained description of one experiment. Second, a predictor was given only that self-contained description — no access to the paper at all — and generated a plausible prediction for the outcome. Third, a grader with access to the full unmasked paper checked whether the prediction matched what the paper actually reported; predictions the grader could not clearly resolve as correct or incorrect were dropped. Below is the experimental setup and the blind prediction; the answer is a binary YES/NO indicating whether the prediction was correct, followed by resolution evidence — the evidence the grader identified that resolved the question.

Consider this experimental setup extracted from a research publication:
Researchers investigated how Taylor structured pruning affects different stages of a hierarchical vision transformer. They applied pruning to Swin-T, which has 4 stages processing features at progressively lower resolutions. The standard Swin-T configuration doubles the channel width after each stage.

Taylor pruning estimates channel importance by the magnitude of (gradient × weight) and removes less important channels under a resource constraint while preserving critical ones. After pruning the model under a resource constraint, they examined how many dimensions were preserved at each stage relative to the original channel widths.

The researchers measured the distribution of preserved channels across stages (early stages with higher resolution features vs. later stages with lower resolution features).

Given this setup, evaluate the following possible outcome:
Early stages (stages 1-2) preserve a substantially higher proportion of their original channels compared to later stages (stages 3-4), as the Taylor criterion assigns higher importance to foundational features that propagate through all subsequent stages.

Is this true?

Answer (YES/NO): YES